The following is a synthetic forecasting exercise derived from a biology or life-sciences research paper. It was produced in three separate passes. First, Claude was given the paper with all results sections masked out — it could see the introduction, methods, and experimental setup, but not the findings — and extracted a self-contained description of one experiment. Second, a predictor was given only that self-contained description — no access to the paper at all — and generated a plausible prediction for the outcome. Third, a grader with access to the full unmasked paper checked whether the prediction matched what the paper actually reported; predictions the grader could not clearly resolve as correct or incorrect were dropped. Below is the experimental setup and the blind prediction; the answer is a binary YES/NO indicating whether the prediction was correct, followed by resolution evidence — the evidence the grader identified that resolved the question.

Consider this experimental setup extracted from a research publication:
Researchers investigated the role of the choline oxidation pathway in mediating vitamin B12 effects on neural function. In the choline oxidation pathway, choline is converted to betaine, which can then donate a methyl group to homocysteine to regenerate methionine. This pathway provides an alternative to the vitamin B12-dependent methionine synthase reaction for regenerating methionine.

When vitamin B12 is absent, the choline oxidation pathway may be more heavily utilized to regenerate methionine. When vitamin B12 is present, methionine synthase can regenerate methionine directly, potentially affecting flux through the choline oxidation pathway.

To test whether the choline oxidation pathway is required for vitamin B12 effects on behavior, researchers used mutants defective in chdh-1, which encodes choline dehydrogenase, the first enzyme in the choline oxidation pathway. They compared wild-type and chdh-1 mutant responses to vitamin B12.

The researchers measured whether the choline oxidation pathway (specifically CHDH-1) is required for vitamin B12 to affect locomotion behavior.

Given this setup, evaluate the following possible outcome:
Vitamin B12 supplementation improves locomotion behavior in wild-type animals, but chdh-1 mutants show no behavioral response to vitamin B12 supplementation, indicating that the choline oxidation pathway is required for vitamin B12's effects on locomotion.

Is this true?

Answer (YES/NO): NO